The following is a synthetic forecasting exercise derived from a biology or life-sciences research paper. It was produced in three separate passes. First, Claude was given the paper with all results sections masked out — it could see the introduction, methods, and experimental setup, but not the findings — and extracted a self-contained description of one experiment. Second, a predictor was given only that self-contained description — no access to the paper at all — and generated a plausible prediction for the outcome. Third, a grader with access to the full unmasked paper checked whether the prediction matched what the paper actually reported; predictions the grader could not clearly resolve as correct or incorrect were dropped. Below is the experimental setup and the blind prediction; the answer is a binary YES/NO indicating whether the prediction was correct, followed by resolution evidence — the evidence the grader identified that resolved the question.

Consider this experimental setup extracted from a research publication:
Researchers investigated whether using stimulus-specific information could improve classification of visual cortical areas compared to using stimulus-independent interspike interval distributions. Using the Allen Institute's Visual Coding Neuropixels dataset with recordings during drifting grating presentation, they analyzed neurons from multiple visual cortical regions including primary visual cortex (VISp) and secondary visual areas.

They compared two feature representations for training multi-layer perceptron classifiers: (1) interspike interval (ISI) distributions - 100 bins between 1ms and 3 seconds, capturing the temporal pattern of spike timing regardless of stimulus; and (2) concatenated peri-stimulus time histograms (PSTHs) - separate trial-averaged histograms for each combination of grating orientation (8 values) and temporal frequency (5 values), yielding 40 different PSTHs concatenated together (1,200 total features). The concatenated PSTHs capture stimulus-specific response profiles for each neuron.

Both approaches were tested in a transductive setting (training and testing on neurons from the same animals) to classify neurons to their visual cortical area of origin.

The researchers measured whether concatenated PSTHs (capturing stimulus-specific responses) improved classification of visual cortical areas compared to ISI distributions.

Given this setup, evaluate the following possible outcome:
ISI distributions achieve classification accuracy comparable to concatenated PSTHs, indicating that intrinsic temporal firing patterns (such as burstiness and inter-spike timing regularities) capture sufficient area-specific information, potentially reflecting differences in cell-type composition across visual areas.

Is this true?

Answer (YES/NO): NO